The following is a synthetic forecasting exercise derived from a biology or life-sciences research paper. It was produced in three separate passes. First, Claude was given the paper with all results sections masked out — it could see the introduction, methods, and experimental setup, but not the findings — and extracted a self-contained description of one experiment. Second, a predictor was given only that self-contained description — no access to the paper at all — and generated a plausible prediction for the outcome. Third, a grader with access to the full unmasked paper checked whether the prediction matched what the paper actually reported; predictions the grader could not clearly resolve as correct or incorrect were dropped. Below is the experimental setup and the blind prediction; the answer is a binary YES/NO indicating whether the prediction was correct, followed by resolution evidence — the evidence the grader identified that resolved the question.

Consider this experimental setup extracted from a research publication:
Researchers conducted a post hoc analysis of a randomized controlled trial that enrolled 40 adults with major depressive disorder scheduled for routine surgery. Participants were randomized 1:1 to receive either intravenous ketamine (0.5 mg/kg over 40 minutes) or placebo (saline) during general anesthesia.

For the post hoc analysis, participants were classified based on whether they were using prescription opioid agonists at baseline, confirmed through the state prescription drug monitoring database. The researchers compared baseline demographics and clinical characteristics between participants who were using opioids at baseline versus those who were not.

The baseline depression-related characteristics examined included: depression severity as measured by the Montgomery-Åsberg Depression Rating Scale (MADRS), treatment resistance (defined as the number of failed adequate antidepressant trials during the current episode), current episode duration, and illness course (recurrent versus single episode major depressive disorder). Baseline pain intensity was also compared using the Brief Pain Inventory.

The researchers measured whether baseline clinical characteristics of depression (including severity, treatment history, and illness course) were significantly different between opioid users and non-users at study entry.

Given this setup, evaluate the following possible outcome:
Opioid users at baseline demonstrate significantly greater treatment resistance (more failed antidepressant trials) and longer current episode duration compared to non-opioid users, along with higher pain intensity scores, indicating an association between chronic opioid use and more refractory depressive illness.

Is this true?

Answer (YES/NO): NO